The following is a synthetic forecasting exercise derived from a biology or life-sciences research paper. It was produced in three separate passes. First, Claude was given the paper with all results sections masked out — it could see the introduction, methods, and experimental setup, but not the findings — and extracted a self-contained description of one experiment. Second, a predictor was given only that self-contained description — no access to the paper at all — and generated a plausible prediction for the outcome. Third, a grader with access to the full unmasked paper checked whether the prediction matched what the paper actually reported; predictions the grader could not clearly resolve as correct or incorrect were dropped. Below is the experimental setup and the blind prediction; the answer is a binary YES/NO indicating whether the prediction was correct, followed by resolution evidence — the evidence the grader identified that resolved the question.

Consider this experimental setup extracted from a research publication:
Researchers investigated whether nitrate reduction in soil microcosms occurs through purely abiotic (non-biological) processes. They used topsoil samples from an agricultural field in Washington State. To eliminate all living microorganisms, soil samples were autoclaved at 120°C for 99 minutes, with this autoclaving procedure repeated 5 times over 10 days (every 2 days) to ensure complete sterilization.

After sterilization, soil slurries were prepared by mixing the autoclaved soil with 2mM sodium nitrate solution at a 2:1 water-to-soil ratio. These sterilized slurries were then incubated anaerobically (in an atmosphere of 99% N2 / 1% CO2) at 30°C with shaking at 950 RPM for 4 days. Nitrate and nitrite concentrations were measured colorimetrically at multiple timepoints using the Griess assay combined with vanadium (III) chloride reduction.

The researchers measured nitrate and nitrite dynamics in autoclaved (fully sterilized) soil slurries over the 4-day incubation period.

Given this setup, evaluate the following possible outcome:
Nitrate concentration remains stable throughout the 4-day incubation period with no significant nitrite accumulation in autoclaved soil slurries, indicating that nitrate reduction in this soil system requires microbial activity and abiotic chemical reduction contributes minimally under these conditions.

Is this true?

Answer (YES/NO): YES